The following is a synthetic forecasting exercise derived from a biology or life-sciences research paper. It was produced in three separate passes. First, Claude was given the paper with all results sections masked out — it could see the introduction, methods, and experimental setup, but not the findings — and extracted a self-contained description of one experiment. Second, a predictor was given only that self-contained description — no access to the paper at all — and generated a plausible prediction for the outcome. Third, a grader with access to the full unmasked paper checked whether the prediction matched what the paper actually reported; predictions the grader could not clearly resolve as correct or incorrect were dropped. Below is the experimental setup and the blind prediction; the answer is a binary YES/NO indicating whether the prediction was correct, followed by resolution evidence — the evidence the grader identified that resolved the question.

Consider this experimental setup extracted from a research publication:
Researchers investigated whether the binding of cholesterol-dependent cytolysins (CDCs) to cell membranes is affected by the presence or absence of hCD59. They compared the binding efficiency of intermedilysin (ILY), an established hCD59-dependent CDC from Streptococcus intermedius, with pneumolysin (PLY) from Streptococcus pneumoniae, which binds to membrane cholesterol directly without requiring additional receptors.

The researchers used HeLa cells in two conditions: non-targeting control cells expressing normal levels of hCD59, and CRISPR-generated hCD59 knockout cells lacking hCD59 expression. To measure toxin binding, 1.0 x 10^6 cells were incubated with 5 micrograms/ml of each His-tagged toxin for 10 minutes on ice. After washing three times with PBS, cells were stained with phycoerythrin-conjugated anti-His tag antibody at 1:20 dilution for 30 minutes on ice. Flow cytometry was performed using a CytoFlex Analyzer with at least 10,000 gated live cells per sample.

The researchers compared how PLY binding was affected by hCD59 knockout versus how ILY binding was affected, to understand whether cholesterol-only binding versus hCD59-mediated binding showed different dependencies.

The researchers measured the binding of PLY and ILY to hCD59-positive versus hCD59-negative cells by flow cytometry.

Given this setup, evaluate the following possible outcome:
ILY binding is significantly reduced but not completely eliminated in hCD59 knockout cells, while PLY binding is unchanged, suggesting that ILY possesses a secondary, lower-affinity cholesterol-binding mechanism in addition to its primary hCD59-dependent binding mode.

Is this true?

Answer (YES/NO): NO